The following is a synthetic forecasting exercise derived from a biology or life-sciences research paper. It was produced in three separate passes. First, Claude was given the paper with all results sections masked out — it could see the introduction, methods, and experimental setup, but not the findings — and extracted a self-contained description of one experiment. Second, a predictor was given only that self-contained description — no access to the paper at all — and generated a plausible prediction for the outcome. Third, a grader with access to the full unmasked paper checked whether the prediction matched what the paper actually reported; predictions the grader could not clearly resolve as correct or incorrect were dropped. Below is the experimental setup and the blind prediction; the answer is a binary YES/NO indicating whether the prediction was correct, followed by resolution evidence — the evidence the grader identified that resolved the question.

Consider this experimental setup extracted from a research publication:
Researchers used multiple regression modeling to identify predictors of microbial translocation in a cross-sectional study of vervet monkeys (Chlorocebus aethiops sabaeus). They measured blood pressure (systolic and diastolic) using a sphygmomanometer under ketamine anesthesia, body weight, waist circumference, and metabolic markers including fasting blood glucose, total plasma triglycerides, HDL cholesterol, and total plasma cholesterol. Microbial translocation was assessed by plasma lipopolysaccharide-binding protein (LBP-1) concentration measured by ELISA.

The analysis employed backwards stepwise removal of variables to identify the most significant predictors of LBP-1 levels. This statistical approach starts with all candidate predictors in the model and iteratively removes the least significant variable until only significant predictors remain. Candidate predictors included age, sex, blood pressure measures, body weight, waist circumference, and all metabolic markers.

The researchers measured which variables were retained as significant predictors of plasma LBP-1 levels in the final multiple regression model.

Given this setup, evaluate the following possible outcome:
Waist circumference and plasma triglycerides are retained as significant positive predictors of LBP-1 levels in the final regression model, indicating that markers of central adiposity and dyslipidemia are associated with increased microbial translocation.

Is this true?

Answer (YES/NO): NO